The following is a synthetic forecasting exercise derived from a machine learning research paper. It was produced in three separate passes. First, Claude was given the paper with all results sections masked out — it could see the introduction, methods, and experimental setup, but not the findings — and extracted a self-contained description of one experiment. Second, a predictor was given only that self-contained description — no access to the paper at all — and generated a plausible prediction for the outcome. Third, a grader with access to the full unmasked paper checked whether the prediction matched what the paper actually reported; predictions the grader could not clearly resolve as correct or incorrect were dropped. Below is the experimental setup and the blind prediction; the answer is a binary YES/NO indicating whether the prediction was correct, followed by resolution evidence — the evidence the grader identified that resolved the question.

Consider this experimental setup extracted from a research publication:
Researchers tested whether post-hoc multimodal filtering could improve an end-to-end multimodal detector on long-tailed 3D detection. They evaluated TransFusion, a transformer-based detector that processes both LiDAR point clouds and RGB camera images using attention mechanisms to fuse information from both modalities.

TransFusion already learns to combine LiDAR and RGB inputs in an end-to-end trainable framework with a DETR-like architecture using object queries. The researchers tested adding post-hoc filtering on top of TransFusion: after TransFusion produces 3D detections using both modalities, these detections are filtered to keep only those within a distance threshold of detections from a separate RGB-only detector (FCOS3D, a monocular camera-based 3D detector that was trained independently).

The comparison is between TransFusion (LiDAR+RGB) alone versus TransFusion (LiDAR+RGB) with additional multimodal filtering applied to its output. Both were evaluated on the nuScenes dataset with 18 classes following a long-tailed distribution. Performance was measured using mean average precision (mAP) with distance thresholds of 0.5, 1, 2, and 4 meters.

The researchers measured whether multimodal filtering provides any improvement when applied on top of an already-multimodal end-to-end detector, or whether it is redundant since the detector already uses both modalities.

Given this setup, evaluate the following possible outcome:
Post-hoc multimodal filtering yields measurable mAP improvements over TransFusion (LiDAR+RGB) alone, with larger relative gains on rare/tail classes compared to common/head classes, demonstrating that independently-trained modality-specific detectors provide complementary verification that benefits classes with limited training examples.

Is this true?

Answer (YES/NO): NO